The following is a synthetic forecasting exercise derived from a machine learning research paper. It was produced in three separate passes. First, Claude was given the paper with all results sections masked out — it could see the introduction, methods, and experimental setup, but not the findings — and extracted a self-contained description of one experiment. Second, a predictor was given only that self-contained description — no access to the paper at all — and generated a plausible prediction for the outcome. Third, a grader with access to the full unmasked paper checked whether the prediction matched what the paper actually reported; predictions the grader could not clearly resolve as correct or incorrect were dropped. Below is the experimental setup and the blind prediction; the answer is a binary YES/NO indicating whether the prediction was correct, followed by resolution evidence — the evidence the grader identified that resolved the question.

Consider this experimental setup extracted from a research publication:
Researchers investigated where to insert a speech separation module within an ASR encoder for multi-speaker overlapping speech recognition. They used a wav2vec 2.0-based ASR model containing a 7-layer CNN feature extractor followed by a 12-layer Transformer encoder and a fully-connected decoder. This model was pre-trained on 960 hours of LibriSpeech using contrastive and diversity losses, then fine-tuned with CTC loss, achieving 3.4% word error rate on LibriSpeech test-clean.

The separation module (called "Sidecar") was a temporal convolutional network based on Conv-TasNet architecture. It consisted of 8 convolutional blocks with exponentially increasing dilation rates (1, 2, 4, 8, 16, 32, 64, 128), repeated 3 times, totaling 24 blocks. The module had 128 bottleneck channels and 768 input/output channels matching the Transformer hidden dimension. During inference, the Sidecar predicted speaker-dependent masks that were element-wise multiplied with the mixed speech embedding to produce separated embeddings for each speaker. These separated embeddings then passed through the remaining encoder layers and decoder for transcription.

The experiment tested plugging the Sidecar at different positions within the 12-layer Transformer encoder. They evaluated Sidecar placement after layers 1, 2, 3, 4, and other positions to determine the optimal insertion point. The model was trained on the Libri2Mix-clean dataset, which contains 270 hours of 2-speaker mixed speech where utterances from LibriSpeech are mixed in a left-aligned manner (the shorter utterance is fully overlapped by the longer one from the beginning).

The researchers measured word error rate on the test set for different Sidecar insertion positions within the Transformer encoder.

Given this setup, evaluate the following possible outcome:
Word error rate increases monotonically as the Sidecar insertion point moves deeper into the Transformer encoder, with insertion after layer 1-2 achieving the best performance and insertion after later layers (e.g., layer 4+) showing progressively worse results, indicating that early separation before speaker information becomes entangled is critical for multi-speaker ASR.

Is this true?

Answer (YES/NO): NO